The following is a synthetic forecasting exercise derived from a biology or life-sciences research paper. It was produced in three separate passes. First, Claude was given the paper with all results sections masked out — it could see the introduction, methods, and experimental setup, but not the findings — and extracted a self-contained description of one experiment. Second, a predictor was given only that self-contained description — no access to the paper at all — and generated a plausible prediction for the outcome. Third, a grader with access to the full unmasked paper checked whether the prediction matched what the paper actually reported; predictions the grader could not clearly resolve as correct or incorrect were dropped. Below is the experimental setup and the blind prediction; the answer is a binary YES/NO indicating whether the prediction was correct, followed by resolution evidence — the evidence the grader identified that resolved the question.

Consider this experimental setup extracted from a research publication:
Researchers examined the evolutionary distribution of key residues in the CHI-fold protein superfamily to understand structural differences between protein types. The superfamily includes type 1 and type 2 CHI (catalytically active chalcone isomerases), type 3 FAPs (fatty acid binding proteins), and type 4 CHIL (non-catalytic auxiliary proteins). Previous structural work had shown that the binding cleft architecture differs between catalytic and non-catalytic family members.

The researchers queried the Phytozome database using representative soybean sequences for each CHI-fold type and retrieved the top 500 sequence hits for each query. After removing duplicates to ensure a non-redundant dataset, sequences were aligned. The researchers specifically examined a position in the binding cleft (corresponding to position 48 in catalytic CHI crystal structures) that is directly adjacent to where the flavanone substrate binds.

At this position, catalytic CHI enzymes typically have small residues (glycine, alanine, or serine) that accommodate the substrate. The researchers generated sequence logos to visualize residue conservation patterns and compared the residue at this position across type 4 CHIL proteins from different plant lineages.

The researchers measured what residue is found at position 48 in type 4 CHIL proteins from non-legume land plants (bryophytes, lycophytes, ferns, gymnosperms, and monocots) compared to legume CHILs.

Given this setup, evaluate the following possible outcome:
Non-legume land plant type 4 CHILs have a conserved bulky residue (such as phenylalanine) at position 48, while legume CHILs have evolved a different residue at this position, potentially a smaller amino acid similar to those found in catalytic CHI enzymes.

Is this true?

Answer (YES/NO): NO